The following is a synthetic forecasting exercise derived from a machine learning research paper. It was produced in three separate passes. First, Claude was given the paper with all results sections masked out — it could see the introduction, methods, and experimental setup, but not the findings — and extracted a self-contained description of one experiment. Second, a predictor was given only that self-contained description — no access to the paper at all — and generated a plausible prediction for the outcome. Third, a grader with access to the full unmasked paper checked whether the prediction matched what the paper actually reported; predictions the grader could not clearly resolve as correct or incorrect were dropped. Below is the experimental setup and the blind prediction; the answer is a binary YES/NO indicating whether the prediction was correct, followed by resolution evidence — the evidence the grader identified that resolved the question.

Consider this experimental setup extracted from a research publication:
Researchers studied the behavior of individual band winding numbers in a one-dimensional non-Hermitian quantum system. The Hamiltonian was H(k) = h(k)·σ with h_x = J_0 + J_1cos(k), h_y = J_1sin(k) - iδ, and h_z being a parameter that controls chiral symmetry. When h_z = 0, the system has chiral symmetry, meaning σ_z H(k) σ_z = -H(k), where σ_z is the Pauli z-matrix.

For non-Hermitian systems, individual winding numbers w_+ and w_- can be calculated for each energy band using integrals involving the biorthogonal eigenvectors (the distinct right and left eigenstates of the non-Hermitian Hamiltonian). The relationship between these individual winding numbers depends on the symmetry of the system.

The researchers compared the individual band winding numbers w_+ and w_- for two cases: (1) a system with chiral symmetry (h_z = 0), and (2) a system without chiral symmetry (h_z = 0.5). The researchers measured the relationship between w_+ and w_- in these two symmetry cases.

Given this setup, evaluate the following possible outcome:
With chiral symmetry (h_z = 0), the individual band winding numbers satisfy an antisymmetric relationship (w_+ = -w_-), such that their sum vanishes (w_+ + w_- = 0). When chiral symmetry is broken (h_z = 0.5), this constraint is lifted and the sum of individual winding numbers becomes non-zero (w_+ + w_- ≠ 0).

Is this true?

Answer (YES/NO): NO